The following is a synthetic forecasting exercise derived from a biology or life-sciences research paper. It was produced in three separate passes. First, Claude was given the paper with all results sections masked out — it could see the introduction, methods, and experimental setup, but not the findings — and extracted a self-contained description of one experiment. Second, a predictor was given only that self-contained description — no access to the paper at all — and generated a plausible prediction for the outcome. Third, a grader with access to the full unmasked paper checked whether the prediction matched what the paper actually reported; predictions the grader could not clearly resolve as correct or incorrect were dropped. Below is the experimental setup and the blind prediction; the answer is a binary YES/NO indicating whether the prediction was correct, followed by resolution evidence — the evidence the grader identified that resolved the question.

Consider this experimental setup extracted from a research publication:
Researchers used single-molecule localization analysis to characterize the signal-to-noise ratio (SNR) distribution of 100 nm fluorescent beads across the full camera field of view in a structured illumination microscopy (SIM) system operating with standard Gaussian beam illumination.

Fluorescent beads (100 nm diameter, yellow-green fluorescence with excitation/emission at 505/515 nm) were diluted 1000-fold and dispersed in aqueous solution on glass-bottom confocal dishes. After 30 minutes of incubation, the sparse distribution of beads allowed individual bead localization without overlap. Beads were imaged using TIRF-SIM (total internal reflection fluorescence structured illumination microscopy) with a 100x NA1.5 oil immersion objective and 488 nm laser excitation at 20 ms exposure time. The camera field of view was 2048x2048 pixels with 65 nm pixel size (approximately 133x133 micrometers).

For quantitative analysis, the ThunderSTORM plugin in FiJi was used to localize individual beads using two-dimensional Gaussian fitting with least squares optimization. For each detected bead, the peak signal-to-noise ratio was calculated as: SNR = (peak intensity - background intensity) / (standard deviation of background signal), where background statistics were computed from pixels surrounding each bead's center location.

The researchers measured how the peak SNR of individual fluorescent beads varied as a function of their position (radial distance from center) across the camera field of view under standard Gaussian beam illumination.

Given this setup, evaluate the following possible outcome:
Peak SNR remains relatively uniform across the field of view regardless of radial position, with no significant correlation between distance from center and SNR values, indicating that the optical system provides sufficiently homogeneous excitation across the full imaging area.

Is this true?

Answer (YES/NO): NO